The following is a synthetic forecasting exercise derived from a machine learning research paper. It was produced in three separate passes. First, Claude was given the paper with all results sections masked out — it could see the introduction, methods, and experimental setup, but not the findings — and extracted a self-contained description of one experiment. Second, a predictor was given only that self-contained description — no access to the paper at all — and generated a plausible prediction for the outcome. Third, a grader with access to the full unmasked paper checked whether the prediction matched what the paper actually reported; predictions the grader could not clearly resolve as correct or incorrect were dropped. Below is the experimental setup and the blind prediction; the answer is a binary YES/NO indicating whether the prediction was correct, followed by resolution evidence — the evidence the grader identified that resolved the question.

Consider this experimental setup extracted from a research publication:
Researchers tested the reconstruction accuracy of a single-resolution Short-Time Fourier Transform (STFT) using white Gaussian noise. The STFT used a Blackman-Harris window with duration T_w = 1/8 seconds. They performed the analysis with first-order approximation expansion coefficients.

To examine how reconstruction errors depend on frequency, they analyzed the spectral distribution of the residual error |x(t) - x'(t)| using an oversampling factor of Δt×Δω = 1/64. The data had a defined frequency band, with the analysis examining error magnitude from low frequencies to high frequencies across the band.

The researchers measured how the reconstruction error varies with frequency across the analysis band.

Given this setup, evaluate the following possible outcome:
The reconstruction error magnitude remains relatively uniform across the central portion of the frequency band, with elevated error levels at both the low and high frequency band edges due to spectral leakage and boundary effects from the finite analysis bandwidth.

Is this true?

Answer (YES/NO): YES